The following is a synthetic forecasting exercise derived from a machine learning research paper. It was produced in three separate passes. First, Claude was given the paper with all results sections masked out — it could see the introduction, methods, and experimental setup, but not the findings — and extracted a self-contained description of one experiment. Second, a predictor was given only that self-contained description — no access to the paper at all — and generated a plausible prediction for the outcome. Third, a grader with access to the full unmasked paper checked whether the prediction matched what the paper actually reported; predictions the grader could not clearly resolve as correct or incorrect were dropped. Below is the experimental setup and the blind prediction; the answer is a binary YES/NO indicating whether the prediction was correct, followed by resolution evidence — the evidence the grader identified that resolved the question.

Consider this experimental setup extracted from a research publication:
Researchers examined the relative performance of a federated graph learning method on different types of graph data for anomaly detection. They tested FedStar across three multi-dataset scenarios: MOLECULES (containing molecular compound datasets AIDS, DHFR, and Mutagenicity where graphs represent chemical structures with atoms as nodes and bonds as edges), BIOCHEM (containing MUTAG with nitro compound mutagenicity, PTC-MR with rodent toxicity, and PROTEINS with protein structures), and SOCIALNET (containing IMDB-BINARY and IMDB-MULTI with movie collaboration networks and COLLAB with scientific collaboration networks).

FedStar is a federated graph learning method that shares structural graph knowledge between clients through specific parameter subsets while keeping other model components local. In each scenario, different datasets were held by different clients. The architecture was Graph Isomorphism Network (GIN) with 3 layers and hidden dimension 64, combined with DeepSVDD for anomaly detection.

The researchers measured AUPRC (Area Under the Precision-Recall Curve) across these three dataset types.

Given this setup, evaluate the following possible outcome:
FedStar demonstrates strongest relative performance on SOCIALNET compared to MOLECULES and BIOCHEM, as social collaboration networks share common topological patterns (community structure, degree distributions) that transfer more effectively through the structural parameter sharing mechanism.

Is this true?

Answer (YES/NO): NO